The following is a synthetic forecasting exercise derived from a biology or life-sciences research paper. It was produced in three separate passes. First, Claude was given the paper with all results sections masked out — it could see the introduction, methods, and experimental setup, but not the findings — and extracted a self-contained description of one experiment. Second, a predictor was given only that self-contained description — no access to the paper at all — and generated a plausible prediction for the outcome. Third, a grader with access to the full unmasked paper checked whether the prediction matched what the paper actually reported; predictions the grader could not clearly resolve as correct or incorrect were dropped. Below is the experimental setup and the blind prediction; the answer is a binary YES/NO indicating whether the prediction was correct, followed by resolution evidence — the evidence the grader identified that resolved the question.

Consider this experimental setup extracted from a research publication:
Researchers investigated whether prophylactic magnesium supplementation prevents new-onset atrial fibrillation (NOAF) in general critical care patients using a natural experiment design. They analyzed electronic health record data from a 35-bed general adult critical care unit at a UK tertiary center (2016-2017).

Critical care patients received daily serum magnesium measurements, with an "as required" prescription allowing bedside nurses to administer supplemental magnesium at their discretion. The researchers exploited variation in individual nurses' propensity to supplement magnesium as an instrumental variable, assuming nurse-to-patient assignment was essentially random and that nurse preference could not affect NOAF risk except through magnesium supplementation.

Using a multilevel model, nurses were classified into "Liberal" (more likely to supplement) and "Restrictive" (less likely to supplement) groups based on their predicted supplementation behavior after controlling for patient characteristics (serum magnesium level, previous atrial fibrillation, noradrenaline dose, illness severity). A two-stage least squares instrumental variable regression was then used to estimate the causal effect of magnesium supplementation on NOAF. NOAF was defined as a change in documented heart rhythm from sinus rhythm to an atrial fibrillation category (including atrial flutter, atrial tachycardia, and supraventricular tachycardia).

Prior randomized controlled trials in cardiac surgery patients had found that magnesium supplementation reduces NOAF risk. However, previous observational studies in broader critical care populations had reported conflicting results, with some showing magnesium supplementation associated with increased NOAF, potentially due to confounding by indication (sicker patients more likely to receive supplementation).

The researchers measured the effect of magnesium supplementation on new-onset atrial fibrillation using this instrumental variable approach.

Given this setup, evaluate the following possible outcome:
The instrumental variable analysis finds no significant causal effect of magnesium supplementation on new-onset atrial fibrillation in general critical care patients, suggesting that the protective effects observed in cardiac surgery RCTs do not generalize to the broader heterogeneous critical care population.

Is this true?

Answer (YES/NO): NO